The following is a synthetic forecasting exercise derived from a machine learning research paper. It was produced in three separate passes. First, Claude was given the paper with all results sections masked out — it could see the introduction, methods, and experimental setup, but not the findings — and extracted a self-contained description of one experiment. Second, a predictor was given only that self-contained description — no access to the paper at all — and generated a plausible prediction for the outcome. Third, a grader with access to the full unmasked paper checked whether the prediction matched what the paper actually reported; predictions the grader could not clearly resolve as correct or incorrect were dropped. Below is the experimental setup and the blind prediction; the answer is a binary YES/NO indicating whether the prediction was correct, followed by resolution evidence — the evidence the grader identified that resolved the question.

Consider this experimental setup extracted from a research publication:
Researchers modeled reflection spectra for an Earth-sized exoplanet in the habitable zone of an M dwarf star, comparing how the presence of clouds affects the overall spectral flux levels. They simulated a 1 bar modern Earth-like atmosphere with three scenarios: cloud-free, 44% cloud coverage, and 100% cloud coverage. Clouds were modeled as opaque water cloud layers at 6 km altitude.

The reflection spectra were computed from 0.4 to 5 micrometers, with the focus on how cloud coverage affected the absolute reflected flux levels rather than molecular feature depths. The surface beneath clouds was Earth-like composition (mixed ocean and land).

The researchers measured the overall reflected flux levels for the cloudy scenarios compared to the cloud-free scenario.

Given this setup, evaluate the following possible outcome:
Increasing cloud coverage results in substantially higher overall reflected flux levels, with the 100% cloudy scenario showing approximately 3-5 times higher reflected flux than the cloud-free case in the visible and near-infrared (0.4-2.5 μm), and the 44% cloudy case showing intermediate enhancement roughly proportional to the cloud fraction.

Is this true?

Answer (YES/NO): YES